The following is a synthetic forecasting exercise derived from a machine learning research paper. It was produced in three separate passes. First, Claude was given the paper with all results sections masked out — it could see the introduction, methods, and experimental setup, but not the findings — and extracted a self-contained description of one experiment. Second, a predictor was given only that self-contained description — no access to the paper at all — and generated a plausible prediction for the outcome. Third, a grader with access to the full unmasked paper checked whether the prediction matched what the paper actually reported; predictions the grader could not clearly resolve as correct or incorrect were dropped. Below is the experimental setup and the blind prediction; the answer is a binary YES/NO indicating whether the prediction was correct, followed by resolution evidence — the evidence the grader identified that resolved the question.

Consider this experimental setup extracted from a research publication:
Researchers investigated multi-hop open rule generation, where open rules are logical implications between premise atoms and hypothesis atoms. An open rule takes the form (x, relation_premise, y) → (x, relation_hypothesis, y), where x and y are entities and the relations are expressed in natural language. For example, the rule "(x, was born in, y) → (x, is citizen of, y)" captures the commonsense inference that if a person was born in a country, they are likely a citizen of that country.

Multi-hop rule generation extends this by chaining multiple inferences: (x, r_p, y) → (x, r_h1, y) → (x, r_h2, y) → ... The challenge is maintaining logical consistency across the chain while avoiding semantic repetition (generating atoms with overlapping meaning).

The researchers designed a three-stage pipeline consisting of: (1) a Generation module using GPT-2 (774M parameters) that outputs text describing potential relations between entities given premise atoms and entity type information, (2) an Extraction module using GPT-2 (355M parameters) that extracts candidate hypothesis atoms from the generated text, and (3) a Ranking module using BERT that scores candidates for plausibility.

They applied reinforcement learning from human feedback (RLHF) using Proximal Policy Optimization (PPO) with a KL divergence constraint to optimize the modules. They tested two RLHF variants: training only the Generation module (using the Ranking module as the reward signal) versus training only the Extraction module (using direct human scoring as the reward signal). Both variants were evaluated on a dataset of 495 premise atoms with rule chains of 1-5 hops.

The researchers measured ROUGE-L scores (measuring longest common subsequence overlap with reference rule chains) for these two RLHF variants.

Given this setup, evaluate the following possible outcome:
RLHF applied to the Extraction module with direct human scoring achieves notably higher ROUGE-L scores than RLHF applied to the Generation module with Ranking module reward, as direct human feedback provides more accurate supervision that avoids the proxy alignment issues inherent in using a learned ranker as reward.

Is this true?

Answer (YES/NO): NO